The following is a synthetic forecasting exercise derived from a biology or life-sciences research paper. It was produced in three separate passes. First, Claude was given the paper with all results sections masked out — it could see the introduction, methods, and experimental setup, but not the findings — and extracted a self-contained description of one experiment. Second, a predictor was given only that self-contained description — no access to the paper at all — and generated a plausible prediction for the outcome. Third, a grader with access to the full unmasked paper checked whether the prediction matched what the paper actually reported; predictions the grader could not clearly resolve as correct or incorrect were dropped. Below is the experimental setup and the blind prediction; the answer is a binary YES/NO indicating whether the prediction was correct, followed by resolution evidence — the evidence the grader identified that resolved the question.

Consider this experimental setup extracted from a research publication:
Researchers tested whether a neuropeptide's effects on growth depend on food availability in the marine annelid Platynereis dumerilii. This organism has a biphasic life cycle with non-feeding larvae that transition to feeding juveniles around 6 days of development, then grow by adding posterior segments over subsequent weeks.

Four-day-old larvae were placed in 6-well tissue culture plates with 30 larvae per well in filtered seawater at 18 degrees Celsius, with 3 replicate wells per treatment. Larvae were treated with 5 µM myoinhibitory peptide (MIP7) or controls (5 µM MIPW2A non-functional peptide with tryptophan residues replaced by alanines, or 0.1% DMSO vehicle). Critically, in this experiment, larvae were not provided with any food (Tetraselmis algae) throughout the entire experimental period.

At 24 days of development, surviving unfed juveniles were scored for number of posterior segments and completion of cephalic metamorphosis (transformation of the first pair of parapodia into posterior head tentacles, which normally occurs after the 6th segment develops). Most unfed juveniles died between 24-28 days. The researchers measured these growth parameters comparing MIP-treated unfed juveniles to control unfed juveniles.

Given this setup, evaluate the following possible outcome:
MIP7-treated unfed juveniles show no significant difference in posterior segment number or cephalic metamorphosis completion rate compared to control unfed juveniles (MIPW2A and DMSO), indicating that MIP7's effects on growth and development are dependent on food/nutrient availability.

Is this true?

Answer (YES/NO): YES